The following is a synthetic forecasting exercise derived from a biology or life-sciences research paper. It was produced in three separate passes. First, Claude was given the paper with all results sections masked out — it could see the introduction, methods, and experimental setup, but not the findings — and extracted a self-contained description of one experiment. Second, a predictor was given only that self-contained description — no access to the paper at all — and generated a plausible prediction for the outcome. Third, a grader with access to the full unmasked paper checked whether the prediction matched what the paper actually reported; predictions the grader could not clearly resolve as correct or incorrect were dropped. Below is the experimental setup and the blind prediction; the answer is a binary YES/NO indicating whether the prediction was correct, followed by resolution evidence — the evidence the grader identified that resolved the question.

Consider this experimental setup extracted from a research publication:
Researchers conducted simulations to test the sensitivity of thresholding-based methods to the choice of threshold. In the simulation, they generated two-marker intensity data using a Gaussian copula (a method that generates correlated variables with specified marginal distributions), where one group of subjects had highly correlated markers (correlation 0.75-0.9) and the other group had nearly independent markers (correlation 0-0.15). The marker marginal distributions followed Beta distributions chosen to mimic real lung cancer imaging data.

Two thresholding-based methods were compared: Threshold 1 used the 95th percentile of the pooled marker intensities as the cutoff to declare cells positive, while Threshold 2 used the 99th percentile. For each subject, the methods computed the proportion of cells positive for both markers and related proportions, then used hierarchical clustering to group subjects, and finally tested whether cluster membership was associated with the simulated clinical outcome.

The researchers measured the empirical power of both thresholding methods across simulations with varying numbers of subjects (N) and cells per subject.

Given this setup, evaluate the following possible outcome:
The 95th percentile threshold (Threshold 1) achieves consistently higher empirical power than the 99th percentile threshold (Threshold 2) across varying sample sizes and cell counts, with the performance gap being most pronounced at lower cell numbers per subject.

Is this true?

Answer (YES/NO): YES